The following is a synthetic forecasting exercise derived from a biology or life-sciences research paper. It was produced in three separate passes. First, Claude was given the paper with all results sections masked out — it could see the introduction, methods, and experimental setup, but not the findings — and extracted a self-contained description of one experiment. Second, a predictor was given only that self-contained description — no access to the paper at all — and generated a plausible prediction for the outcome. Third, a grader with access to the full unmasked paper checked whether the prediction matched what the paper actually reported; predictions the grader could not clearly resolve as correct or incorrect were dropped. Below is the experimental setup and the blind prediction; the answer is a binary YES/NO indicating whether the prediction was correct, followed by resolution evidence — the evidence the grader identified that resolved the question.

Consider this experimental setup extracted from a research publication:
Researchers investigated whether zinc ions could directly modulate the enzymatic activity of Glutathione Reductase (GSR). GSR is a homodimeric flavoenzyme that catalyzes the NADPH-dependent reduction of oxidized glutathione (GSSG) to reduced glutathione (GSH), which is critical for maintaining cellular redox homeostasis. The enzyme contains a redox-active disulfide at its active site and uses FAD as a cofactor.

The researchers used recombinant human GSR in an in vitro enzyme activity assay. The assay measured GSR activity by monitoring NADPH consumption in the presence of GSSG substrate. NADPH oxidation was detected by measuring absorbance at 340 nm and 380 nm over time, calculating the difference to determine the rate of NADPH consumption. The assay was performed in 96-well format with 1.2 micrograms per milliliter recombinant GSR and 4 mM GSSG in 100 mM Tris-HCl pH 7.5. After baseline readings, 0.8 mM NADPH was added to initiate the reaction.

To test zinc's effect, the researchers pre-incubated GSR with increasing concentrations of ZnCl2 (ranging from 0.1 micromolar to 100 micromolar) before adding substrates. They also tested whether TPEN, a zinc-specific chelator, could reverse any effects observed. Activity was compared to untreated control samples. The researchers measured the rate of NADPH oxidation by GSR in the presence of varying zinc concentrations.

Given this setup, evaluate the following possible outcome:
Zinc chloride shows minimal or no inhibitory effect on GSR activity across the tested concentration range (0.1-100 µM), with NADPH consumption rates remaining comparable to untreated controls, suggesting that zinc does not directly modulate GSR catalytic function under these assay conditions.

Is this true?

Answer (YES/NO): NO